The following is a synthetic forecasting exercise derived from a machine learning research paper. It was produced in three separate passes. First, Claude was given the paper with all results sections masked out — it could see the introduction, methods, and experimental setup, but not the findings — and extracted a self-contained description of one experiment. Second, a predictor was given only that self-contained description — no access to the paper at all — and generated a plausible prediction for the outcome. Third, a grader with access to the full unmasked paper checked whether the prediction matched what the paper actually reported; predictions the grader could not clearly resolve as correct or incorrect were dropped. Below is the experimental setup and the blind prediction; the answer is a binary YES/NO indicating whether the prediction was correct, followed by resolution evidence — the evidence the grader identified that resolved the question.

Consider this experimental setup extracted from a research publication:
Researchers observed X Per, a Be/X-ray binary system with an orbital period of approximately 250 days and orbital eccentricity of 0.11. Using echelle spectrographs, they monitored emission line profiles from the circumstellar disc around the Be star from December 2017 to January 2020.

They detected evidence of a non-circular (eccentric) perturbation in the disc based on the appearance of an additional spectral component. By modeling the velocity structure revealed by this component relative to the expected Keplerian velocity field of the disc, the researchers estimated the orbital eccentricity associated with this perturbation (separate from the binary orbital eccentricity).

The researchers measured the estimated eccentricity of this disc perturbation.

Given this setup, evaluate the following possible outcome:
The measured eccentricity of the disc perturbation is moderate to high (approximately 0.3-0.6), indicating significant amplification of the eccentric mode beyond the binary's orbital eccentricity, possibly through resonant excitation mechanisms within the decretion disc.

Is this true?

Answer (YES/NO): NO